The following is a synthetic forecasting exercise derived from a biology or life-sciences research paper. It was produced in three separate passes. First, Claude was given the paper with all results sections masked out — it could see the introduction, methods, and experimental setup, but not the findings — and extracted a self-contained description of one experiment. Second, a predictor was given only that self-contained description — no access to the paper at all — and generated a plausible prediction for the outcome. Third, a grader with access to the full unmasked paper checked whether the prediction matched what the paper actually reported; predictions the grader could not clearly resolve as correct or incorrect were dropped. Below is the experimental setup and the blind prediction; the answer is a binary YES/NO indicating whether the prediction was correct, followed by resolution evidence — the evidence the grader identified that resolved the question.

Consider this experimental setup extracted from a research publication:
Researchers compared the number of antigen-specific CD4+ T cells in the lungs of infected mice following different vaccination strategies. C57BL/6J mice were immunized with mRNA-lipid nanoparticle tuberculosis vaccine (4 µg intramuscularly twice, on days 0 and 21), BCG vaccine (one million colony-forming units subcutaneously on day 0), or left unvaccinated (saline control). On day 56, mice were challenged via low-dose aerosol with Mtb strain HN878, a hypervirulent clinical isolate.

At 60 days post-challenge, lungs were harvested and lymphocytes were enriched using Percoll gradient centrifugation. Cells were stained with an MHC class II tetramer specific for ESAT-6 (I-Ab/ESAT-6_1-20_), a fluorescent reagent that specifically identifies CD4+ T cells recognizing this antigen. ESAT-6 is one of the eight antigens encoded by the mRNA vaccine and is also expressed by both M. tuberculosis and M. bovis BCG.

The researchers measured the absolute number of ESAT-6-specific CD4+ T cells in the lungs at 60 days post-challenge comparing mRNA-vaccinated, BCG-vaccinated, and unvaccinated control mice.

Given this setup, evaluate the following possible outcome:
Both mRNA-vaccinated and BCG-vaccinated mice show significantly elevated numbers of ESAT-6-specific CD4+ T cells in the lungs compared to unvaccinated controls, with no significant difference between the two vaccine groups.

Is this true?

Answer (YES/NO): NO